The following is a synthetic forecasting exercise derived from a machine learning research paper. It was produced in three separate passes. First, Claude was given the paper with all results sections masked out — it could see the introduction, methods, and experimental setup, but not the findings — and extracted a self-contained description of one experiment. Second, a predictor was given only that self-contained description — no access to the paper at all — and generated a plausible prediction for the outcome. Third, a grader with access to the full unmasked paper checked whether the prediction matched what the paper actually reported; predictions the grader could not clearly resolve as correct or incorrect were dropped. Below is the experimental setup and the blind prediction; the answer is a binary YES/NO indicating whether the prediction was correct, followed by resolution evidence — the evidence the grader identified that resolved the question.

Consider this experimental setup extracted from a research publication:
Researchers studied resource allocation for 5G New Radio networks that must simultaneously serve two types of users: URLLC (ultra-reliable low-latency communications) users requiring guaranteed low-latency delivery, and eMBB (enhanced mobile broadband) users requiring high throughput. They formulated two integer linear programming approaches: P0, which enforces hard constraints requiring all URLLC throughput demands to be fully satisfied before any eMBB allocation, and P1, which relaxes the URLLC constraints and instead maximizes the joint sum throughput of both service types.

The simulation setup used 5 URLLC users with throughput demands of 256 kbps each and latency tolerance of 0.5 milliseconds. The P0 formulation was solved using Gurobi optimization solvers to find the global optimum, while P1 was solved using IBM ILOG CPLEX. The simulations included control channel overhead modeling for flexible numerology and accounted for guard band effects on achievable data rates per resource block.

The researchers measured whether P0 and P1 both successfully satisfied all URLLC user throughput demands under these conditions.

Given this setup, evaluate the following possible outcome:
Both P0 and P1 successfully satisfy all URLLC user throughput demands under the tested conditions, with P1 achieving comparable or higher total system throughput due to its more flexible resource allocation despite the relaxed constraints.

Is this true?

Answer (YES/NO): NO